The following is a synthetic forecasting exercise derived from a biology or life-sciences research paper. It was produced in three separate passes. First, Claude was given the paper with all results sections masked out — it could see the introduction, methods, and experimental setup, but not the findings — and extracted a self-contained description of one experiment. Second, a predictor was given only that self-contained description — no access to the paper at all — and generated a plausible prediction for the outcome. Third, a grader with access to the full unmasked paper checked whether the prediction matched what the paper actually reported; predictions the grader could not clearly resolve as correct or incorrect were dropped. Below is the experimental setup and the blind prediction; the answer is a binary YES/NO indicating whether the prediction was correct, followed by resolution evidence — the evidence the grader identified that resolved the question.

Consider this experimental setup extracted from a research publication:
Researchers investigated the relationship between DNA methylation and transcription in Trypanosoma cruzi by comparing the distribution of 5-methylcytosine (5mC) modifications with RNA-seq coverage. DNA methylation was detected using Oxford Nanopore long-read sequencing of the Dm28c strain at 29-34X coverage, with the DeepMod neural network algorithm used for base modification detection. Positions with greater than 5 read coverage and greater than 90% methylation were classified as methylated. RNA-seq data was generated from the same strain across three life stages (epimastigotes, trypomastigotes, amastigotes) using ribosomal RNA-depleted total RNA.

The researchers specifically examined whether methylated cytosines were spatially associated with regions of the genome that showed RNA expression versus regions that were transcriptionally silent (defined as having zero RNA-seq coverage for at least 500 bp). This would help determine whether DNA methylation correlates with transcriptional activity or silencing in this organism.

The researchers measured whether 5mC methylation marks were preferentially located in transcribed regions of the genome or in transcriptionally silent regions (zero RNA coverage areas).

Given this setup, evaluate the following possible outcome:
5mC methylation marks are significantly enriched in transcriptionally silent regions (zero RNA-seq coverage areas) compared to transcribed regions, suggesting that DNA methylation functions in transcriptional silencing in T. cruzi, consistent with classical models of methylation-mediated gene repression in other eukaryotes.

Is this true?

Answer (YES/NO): NO